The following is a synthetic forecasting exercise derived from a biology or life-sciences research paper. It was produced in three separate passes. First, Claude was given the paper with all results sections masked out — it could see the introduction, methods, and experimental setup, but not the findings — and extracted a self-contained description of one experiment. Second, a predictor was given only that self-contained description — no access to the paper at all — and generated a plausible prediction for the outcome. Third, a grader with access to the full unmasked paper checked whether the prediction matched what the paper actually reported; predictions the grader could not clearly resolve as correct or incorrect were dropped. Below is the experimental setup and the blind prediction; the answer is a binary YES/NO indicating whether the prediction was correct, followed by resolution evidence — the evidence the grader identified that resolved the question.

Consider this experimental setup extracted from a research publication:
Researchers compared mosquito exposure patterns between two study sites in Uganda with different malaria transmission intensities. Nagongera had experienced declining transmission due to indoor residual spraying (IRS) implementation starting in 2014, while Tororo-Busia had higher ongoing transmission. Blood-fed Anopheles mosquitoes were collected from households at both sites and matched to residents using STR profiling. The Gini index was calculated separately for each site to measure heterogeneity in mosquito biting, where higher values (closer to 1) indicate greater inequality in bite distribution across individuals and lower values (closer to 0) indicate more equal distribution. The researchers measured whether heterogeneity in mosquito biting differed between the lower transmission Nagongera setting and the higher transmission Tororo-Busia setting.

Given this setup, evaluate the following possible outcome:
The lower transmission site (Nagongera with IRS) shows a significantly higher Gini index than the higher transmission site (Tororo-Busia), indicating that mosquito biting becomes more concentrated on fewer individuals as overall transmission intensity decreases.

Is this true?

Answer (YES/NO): NO